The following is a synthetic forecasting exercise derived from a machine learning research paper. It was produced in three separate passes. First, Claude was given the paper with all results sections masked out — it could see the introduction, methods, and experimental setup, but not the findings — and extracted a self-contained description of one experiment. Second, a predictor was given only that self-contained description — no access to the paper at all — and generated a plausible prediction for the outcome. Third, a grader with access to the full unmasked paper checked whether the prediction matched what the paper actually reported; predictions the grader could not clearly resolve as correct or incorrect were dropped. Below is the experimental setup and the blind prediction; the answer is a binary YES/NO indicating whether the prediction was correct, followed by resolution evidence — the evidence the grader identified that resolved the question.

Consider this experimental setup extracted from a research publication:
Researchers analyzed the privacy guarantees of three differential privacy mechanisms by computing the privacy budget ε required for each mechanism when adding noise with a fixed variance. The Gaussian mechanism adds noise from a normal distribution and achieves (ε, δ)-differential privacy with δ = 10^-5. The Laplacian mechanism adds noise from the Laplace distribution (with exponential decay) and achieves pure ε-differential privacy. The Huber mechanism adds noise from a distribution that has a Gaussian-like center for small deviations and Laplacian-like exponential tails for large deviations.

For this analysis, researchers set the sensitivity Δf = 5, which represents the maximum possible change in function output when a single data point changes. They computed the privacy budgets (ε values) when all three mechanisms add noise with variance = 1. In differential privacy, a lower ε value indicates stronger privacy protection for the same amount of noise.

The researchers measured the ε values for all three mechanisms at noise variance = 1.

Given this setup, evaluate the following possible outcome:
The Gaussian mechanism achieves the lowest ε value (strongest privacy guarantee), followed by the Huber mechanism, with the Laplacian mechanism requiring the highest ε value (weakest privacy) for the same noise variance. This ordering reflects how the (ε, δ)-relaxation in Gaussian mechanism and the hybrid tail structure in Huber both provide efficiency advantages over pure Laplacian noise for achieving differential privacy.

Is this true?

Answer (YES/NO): NO